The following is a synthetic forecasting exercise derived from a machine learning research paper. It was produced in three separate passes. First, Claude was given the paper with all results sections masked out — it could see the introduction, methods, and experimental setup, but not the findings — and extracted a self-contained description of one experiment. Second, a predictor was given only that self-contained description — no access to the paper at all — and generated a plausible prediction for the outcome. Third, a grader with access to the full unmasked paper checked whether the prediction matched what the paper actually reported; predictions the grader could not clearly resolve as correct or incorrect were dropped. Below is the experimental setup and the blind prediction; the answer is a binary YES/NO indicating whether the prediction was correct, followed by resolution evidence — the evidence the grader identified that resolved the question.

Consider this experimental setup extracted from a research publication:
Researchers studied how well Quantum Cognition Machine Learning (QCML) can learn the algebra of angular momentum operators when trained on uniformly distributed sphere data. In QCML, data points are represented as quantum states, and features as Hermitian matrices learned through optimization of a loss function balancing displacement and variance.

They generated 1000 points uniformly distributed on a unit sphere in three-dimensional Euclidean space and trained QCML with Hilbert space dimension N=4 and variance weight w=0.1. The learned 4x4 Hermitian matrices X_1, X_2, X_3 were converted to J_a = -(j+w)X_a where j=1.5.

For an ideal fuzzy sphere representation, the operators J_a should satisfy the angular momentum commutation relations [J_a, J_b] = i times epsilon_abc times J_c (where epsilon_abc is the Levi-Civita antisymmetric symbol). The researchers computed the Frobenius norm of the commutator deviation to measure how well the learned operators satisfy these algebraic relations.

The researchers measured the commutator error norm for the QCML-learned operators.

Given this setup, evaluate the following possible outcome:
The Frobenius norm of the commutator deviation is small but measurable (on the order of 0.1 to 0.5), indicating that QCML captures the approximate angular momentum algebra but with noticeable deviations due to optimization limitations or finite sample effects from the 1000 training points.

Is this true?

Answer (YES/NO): YES